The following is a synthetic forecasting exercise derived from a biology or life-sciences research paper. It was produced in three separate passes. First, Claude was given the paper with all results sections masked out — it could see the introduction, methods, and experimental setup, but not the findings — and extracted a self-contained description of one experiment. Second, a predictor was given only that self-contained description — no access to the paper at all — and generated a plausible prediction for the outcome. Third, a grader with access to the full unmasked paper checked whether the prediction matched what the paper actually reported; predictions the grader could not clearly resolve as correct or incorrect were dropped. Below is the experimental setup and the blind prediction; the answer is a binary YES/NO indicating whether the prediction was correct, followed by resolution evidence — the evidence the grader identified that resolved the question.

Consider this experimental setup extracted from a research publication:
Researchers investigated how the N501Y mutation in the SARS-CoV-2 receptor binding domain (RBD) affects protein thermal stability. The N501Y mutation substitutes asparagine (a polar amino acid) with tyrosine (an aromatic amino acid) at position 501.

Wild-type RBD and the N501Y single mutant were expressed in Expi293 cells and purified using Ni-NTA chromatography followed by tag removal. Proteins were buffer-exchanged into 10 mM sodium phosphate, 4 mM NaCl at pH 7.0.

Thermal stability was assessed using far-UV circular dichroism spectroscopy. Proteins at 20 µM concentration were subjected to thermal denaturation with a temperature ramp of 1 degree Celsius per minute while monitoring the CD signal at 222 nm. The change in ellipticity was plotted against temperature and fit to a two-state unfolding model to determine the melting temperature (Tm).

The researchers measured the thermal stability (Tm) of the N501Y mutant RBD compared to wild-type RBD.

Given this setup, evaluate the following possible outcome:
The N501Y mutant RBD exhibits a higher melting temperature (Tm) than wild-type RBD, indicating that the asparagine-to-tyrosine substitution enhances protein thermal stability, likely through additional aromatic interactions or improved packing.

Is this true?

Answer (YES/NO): NO